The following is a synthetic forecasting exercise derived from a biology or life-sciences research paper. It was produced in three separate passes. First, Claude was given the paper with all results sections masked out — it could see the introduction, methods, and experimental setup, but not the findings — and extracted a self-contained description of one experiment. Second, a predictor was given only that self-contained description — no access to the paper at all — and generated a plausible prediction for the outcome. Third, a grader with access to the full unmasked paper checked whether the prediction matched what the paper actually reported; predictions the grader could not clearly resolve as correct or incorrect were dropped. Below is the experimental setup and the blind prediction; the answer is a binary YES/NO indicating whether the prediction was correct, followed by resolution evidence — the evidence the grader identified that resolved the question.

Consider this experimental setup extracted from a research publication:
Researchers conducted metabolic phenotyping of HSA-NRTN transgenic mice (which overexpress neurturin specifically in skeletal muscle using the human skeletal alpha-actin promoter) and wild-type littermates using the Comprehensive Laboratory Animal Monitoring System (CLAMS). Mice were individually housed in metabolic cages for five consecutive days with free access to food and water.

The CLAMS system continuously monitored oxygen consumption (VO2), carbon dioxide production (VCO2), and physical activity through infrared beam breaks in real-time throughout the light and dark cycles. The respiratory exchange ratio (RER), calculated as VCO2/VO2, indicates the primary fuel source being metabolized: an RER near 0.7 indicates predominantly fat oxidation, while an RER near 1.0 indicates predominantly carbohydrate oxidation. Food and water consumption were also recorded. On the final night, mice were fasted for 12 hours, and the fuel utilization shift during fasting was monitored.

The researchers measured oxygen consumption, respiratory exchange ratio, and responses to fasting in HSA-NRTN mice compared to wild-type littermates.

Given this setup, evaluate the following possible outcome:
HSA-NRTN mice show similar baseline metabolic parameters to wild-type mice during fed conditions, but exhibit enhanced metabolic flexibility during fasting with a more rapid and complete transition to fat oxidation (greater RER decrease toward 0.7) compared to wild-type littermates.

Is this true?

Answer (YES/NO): NO